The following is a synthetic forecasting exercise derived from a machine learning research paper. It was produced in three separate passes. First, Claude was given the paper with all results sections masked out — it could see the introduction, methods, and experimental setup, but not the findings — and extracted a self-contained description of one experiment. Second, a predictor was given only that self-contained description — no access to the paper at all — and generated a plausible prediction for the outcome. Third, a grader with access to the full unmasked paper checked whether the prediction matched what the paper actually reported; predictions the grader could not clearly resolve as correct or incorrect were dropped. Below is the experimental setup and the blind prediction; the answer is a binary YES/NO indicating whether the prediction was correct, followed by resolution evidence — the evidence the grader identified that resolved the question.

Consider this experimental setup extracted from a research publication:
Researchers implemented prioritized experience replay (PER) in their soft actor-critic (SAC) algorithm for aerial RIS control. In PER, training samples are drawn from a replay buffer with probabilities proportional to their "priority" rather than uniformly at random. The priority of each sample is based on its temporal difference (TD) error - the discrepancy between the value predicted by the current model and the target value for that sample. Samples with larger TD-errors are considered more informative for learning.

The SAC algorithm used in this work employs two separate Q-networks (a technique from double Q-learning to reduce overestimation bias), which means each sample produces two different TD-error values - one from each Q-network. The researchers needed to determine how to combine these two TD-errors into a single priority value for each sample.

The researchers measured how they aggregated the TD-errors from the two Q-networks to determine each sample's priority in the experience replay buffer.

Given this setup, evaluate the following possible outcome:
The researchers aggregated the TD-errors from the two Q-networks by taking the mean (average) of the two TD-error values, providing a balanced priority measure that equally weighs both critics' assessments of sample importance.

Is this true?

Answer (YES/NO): YES